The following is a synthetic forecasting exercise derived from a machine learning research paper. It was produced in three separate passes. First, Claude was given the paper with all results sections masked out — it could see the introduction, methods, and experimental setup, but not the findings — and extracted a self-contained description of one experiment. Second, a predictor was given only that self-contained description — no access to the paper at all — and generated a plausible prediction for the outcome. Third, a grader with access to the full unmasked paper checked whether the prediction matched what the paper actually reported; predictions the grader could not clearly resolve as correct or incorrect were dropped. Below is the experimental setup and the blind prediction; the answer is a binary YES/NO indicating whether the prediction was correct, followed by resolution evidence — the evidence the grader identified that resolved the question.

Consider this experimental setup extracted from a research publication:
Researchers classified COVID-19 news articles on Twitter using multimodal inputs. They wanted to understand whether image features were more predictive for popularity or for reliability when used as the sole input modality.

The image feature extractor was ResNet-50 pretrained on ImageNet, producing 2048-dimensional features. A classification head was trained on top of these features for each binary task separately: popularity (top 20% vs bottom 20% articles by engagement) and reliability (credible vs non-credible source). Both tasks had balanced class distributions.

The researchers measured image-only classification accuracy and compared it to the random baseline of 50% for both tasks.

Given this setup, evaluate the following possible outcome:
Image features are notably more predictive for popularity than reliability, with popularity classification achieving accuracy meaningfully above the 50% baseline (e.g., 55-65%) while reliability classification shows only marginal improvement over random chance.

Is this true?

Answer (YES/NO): NO